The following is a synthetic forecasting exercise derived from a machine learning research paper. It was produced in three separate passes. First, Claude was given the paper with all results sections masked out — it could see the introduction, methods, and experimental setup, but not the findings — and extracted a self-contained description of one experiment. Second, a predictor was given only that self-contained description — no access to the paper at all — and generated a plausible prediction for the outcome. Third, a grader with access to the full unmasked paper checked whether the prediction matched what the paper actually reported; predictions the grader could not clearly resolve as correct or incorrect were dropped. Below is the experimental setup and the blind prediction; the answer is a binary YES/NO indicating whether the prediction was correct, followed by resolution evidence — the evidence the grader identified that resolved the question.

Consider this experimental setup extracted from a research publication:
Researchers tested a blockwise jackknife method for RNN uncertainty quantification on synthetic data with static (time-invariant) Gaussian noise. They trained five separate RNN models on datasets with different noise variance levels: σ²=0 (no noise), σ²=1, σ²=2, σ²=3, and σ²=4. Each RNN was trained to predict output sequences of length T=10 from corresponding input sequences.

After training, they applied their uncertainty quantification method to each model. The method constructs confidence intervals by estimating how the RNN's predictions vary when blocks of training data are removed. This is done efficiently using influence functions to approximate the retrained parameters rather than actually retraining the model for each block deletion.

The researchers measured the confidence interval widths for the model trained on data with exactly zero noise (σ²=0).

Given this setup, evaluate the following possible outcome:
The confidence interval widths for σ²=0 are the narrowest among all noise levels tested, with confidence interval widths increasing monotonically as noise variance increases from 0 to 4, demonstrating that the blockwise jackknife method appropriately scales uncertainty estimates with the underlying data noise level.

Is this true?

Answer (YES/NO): YES